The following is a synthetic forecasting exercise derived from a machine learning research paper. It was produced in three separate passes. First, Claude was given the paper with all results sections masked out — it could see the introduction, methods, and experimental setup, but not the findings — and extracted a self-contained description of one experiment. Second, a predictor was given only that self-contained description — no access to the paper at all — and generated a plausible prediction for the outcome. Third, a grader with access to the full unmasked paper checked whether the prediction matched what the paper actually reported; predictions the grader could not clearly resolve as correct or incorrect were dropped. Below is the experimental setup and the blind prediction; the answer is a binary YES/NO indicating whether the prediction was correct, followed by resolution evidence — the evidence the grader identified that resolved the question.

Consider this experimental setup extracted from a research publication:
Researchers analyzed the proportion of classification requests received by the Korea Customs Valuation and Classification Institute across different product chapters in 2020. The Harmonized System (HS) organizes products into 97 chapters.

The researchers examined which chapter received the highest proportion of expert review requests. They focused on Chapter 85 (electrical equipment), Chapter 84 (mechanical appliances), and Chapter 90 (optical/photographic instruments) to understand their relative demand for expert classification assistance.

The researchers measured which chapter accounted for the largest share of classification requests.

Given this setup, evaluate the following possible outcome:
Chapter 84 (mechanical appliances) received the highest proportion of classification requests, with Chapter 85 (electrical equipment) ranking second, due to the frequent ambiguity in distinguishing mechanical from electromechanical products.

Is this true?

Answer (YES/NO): NO